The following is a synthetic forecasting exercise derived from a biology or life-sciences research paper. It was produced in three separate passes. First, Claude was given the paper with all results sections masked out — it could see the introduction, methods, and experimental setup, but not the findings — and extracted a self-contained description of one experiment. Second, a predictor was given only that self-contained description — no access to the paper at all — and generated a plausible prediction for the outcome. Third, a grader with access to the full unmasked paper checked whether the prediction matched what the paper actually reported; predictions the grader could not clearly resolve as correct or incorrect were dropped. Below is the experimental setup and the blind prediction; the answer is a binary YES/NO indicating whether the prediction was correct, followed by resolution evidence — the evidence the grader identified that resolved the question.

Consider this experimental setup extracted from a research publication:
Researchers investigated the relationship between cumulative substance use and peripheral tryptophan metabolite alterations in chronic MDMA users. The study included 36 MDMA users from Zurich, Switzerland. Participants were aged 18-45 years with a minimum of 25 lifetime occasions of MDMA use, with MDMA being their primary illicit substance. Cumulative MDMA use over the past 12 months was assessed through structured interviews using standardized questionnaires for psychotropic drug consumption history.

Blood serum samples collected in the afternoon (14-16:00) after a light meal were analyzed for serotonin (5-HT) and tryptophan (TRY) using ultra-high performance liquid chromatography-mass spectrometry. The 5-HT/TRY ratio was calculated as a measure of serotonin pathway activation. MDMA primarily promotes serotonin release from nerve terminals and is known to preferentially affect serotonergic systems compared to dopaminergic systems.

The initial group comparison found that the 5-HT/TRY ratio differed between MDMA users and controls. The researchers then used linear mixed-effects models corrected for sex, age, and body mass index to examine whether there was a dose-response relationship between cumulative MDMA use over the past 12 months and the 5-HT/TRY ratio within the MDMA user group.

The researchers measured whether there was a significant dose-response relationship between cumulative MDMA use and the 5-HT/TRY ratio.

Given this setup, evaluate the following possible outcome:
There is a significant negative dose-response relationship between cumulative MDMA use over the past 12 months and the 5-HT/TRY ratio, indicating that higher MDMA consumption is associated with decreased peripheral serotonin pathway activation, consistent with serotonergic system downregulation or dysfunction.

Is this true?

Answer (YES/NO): NO